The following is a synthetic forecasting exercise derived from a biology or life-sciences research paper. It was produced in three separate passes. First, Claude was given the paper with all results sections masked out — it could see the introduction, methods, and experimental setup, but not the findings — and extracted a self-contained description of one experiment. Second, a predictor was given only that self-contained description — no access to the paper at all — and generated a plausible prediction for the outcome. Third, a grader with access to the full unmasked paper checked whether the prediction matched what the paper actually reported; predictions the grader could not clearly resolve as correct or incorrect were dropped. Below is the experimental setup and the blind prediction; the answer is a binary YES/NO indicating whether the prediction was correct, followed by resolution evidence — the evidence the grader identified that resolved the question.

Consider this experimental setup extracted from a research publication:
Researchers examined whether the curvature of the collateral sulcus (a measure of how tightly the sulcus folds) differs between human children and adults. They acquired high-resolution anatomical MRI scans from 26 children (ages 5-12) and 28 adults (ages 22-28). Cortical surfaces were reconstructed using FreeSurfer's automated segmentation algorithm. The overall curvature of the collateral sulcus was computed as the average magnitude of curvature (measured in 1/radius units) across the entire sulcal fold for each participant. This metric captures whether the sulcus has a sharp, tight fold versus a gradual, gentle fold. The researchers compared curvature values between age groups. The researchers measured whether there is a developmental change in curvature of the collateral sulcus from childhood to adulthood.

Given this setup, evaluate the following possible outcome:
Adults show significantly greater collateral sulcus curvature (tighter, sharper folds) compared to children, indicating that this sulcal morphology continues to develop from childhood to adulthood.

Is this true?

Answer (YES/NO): NO